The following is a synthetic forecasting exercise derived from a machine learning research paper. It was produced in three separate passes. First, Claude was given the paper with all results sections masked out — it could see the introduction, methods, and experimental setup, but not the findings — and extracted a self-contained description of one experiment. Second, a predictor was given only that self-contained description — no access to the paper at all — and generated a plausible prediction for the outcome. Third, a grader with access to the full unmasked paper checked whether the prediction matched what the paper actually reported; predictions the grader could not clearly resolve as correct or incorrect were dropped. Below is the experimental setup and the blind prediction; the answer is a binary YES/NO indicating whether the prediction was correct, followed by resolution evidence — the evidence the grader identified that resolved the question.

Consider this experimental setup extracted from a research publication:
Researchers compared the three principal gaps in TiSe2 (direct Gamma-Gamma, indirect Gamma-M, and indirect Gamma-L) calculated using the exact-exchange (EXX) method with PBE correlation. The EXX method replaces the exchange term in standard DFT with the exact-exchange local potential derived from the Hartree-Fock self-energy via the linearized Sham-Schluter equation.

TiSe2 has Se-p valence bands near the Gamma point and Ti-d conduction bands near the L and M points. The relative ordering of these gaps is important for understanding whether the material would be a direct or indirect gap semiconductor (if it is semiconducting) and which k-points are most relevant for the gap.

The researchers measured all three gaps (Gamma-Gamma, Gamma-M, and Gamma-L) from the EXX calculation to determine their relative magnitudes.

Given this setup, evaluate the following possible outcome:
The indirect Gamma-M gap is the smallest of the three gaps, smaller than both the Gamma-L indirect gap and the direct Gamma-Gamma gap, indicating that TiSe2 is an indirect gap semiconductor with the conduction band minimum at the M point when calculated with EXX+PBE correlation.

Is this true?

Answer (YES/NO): NO